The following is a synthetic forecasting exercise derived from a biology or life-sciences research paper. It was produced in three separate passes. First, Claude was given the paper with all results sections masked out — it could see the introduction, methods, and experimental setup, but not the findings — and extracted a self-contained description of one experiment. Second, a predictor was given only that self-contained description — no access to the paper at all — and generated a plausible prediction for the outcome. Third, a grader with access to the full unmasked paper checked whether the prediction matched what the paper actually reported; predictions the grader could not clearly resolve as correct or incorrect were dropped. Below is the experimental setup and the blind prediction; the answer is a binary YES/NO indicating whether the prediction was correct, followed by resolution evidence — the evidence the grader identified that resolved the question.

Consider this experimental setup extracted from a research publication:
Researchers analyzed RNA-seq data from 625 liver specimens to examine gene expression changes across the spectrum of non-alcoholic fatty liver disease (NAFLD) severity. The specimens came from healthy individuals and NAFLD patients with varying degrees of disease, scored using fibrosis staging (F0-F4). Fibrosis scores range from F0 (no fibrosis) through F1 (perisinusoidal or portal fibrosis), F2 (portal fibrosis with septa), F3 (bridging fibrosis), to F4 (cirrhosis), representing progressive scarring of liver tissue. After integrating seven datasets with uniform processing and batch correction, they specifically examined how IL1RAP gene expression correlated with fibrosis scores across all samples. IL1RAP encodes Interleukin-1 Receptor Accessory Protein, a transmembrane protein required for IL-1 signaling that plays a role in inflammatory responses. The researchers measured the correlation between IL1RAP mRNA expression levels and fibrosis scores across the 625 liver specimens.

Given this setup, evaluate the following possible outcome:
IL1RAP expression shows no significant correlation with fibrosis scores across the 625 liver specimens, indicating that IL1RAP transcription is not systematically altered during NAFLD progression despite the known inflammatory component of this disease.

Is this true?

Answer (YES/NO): NO